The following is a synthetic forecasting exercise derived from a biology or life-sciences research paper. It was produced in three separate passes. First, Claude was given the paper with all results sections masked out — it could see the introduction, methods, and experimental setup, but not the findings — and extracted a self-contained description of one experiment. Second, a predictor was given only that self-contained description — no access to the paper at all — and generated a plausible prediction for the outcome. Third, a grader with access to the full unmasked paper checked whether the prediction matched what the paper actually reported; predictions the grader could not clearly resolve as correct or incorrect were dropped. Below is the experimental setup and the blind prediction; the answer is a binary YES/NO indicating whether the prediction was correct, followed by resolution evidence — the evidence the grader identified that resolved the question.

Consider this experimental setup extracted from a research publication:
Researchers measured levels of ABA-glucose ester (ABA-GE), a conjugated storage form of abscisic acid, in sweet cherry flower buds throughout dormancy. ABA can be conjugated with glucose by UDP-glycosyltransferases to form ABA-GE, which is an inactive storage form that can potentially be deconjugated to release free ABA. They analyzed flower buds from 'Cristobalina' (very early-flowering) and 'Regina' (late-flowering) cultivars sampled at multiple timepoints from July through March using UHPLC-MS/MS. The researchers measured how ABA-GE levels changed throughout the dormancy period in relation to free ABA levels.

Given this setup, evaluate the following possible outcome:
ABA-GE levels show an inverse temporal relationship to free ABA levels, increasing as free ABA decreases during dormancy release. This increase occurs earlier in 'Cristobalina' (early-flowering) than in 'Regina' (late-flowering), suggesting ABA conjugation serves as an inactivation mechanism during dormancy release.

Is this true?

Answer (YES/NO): NO